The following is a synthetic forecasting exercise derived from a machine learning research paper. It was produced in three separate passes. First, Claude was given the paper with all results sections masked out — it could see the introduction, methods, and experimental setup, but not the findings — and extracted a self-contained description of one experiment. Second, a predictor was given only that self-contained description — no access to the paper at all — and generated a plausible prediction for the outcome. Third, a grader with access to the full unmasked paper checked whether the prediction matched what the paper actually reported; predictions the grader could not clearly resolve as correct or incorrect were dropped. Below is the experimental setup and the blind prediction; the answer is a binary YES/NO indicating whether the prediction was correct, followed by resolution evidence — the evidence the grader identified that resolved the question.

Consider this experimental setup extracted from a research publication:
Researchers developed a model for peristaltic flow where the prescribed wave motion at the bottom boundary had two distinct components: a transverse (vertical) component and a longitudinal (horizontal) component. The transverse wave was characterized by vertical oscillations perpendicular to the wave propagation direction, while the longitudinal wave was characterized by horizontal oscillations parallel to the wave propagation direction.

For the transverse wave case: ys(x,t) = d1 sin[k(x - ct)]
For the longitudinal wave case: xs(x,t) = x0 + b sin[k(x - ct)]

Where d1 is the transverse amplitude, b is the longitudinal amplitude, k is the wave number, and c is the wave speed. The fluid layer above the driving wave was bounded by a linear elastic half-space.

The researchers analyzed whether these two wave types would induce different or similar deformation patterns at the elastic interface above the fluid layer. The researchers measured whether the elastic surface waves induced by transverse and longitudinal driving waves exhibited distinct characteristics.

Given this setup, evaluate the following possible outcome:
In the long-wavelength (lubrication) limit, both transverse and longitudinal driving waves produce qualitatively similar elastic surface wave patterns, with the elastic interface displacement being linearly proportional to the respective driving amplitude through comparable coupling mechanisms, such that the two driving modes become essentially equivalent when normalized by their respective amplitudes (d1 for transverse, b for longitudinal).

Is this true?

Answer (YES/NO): NO